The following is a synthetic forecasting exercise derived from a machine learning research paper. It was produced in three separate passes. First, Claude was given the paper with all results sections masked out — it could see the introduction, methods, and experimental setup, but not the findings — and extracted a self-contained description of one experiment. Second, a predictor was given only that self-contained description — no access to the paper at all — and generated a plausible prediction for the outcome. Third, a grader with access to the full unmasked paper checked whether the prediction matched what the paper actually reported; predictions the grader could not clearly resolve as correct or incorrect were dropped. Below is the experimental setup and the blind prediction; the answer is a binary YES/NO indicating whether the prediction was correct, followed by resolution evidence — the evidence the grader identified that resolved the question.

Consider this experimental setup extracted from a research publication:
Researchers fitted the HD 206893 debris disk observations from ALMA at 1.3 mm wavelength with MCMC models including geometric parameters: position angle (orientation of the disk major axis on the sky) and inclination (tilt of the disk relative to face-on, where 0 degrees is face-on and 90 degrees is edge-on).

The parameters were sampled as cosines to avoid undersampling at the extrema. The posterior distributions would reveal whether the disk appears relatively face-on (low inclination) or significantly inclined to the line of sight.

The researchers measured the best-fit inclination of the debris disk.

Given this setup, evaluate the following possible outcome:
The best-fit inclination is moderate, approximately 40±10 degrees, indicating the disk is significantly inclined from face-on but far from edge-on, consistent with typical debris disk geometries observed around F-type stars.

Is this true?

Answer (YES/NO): NO